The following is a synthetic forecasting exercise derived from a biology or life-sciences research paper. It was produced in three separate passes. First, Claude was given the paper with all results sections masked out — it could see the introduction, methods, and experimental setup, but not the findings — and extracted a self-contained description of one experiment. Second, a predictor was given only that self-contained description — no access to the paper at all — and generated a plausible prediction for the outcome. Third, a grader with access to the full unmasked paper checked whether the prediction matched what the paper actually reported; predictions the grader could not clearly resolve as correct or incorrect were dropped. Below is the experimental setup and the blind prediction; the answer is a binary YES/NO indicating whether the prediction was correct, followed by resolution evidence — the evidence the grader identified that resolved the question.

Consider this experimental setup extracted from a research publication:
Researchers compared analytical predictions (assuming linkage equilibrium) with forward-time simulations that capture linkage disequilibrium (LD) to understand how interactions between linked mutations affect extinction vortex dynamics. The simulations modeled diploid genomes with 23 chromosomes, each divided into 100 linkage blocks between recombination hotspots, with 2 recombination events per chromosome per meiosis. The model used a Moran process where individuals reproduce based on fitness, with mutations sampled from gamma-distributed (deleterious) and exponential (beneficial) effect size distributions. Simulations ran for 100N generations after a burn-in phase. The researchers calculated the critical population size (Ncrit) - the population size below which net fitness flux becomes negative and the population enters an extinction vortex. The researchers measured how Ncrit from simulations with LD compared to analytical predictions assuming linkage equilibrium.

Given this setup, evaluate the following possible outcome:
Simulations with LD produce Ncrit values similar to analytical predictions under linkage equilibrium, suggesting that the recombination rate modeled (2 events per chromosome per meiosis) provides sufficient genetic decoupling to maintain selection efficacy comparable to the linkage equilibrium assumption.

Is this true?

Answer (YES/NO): NO